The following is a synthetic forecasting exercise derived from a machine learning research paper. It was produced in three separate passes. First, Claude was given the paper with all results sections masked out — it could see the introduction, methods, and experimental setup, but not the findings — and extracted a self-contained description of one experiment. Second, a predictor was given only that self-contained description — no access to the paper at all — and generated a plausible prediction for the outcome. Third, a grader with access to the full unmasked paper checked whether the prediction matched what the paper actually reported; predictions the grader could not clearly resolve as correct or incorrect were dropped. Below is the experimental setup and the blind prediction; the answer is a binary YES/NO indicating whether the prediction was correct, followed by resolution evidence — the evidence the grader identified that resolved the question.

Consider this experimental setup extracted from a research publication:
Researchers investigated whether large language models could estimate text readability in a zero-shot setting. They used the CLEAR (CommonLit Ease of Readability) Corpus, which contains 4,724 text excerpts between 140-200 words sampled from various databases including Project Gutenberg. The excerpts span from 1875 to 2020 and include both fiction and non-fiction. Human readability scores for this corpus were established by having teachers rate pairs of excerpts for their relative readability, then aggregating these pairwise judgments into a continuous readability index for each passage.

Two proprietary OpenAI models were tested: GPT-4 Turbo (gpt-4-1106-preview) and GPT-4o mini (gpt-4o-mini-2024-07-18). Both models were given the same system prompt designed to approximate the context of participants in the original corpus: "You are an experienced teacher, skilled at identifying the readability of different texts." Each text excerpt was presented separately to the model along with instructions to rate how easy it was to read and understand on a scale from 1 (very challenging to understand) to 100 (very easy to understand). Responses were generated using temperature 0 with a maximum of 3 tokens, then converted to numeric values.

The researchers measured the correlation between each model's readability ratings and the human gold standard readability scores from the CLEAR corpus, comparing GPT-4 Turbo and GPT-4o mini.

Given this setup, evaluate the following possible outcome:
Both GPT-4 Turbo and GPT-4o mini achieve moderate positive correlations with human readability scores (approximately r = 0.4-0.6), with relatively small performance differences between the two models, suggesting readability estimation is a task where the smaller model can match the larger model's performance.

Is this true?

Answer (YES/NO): NO